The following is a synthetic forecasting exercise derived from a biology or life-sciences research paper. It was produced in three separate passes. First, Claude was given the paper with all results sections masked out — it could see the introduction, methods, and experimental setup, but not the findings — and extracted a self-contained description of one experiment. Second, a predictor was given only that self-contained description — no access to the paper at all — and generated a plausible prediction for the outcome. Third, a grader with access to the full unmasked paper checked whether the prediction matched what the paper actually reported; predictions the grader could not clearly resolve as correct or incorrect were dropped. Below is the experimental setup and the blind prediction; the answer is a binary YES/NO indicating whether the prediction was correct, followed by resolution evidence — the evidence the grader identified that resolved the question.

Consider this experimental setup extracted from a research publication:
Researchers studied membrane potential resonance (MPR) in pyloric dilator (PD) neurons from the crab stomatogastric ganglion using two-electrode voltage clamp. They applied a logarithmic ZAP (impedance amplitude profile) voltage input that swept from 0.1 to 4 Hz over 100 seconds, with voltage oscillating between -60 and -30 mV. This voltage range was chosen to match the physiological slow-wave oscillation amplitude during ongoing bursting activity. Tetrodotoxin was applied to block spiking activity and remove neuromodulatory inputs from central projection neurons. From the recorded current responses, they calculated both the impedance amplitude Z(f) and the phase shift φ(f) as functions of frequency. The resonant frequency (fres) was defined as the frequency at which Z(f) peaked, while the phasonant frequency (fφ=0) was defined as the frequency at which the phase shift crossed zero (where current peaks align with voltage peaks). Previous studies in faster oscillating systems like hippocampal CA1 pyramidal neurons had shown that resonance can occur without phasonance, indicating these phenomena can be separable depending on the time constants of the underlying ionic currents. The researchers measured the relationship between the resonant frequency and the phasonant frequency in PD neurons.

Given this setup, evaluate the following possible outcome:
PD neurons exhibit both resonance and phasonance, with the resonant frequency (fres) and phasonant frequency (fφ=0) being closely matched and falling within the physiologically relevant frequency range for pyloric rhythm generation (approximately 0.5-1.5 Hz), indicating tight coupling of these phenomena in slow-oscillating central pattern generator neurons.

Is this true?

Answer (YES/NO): YES